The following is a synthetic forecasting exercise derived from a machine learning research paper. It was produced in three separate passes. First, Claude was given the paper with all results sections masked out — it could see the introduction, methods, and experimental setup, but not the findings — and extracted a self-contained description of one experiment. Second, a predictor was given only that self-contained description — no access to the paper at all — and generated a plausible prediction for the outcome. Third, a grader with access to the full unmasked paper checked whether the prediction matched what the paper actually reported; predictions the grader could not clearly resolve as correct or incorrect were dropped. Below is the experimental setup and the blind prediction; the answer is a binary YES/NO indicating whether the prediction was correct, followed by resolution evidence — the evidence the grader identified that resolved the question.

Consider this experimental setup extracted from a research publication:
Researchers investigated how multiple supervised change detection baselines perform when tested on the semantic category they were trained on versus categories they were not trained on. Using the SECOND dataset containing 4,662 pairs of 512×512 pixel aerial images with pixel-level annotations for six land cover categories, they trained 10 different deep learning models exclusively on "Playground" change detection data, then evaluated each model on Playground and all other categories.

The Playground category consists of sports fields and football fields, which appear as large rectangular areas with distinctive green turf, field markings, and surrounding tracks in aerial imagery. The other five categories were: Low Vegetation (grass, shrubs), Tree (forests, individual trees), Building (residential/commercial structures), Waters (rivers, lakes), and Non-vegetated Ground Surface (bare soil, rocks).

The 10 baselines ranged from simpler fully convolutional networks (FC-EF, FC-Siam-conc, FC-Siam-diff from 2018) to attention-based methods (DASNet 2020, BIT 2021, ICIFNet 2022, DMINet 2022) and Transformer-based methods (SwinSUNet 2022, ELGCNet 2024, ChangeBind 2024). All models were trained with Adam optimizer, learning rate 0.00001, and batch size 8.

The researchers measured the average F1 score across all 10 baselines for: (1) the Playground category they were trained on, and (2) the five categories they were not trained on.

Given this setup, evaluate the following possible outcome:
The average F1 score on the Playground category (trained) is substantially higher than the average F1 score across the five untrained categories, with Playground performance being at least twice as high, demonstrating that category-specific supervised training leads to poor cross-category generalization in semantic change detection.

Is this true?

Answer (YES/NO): YES